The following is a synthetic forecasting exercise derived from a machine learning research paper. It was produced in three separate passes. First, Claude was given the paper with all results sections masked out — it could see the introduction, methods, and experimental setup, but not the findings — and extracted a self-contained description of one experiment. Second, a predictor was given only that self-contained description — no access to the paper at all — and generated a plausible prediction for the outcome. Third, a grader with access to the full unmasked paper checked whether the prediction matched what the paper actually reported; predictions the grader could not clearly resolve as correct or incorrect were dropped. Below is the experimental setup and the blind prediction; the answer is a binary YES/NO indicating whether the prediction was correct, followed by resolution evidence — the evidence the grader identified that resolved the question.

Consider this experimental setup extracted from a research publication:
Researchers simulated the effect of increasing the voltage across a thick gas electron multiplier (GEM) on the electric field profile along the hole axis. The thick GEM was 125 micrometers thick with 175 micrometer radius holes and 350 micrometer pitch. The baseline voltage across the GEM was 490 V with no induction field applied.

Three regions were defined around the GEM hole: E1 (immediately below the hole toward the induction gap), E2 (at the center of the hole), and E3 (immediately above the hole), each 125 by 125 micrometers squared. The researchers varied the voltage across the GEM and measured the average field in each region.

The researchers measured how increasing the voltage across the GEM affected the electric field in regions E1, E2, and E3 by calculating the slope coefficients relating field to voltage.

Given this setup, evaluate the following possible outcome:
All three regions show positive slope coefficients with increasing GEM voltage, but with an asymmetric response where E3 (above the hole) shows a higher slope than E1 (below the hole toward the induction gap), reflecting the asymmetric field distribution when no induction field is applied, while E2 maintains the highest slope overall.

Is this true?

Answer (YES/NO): NO